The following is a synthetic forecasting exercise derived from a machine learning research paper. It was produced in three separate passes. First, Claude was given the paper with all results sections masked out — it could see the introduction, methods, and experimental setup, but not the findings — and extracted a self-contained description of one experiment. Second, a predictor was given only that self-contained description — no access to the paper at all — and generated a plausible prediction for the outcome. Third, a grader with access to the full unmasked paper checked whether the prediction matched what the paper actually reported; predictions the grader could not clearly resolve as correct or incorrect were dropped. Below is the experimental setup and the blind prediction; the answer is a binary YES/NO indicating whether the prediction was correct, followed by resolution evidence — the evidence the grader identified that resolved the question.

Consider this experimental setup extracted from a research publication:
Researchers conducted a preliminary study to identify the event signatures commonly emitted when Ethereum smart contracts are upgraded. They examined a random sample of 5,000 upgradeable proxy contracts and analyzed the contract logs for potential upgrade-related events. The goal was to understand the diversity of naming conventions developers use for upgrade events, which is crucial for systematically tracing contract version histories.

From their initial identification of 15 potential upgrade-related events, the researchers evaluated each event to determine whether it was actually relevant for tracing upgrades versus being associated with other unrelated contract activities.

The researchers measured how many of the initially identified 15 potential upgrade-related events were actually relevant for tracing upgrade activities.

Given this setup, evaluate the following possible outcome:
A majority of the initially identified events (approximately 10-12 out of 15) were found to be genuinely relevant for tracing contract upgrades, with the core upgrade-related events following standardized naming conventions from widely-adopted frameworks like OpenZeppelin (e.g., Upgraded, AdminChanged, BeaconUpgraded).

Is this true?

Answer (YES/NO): NO